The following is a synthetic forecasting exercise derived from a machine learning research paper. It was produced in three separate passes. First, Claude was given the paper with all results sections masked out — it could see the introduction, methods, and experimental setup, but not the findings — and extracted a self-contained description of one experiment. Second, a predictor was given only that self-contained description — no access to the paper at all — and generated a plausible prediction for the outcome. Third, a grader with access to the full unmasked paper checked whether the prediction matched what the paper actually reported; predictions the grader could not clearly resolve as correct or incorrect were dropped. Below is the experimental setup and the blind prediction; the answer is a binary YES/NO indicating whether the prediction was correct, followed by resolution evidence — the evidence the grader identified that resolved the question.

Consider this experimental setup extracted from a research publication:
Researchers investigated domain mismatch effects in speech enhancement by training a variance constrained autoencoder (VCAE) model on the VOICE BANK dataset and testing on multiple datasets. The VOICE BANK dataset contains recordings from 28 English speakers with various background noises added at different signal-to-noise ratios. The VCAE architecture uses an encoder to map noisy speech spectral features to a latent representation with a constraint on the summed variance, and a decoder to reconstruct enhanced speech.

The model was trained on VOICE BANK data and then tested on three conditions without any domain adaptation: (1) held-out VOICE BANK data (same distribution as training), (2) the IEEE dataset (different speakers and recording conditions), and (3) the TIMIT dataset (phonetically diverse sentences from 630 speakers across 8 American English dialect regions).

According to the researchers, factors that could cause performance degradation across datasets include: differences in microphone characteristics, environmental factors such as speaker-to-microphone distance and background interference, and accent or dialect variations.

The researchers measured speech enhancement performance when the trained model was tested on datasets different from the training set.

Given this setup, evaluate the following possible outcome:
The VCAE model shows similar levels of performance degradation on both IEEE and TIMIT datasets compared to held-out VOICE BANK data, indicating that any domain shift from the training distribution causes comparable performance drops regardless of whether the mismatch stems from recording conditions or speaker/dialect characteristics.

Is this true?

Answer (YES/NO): NO